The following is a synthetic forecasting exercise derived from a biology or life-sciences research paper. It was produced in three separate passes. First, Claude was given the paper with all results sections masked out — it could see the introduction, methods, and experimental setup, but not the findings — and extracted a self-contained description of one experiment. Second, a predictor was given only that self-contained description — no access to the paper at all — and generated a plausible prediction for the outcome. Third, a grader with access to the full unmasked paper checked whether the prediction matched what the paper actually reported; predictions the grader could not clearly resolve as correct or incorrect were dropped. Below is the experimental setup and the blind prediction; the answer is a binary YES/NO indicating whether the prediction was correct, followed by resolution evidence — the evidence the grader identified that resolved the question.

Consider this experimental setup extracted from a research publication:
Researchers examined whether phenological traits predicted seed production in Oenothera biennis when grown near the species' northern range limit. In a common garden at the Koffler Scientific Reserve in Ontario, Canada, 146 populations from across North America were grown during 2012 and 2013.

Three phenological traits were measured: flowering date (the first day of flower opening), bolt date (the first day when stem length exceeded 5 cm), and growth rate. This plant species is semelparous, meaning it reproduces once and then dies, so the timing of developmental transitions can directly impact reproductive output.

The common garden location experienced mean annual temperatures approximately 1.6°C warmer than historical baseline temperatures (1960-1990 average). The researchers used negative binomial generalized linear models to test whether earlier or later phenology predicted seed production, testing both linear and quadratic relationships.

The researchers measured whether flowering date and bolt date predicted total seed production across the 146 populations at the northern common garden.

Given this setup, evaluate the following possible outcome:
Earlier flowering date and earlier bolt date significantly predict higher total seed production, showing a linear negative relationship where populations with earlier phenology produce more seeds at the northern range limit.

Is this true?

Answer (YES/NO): NO